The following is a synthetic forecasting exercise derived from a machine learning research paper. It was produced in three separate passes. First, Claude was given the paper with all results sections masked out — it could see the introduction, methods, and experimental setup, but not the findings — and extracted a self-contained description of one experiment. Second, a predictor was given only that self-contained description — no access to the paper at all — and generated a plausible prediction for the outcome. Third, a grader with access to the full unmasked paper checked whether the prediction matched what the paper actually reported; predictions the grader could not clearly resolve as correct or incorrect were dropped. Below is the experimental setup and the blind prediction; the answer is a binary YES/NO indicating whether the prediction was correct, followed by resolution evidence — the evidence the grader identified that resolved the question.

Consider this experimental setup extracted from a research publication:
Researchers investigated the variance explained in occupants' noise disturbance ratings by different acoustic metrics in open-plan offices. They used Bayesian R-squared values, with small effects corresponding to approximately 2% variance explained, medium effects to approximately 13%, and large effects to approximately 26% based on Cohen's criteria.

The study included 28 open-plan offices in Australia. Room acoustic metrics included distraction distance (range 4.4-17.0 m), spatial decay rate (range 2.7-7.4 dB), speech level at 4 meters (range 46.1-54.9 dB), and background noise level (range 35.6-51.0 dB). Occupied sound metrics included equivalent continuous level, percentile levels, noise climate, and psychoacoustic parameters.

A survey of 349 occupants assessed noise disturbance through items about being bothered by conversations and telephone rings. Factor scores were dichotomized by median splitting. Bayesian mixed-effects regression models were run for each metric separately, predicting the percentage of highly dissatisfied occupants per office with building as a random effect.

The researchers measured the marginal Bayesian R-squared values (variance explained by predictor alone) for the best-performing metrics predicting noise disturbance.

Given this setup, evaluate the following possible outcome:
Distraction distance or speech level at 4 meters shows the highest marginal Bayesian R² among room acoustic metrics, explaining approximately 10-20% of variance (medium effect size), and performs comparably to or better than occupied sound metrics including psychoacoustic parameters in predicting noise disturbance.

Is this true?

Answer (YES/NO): NO